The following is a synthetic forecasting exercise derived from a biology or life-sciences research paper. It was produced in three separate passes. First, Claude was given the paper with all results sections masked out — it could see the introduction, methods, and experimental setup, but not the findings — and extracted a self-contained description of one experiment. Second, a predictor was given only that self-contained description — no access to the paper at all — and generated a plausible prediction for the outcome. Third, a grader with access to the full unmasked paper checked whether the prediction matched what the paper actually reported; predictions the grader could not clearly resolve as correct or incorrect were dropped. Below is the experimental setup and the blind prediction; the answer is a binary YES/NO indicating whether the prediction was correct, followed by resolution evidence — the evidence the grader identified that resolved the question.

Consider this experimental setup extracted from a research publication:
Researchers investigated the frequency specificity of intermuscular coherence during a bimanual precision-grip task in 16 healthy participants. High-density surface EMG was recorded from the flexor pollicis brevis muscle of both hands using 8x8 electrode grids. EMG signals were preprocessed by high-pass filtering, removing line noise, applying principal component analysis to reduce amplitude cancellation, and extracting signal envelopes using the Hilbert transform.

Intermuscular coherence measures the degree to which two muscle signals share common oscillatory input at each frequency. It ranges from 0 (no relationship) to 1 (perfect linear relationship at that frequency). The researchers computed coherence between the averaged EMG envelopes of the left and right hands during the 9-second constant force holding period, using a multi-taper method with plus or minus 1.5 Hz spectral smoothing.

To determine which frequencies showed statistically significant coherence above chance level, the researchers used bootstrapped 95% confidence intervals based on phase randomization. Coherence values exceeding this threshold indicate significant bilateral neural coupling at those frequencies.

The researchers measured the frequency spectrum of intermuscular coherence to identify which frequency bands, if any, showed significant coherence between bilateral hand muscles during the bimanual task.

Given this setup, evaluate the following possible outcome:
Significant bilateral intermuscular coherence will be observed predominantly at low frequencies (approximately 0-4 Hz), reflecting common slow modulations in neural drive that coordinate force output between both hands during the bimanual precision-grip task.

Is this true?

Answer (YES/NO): NO